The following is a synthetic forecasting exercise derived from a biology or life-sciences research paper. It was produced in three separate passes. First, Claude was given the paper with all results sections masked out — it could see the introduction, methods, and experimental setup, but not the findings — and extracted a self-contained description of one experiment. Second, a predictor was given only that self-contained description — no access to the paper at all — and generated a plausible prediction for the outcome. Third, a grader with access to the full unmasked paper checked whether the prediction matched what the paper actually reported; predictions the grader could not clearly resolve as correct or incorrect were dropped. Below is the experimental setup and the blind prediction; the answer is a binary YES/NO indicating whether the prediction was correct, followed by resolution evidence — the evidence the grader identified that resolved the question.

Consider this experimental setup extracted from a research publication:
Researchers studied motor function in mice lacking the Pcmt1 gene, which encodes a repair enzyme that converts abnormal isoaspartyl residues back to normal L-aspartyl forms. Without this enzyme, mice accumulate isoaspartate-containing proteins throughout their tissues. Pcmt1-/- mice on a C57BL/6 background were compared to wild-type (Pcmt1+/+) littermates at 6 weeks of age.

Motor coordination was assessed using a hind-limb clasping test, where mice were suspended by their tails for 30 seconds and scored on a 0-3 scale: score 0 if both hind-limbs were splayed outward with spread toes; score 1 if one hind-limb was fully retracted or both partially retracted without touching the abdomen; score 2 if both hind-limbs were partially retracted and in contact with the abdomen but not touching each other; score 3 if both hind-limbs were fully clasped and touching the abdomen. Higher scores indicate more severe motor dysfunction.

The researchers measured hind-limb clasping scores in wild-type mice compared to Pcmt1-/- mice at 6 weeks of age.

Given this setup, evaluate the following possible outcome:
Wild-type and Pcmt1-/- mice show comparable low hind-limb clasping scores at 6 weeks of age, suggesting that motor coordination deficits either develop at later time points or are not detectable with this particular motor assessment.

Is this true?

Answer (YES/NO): NO